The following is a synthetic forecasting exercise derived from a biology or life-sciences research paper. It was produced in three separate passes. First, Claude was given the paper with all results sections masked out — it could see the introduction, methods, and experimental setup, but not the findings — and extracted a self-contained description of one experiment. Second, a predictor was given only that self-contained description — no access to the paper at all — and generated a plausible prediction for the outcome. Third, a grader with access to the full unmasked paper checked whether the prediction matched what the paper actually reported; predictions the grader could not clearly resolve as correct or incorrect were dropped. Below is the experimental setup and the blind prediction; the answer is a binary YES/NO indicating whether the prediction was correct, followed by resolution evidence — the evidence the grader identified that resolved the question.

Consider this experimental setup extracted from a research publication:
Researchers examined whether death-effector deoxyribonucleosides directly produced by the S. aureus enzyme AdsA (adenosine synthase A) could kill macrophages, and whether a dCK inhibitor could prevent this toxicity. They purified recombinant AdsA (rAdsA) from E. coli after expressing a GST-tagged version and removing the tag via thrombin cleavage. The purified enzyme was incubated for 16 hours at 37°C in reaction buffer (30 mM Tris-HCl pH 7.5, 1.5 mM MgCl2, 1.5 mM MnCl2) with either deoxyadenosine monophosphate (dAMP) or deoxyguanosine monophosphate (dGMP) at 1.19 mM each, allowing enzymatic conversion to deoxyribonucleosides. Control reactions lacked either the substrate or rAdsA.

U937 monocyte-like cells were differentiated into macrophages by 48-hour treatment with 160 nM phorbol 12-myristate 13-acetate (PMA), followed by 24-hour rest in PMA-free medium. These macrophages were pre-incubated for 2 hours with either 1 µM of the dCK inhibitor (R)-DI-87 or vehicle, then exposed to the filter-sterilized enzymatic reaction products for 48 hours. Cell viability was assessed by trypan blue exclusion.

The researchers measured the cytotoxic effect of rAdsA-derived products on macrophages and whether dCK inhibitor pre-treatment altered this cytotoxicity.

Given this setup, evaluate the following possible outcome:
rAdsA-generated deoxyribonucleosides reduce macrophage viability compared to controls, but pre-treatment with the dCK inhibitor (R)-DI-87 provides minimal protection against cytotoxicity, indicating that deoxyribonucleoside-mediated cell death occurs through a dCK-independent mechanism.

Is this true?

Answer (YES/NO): NO